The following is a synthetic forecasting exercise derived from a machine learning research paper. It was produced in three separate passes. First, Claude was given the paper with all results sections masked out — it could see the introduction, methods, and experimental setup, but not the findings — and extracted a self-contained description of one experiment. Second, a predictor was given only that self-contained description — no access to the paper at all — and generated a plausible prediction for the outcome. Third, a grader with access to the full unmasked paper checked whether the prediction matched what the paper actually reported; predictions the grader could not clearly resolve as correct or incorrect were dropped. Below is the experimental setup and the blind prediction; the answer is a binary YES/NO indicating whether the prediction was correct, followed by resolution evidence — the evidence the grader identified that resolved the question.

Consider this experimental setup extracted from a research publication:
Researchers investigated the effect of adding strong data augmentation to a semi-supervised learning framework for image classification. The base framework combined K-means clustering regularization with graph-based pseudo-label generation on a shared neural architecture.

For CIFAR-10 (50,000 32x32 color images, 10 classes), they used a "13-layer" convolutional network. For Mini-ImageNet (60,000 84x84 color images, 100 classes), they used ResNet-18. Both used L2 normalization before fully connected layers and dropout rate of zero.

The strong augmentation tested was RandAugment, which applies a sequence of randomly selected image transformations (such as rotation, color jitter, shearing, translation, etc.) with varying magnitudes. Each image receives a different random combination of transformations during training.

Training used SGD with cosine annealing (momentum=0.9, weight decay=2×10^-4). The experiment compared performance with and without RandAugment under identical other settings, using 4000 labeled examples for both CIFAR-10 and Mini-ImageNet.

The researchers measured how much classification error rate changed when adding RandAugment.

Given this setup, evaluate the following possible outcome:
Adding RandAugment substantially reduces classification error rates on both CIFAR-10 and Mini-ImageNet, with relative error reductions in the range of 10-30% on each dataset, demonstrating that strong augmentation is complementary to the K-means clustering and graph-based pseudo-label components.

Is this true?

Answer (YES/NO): NO